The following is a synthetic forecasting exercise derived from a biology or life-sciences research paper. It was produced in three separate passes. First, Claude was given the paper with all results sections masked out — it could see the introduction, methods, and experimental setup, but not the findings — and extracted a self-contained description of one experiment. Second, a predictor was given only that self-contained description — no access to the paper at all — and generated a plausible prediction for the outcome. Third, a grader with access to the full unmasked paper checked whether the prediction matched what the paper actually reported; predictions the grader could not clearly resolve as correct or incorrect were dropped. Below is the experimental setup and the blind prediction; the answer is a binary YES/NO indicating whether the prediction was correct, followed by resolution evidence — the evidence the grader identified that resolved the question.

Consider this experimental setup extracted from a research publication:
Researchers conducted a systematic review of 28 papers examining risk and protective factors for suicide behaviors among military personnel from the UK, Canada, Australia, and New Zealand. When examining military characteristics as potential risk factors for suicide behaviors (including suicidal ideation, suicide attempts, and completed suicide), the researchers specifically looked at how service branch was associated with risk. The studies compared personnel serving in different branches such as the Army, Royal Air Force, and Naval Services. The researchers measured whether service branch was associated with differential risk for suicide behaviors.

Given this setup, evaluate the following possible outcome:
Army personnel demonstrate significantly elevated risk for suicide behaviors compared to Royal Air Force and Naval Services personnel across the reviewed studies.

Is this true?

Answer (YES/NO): YES